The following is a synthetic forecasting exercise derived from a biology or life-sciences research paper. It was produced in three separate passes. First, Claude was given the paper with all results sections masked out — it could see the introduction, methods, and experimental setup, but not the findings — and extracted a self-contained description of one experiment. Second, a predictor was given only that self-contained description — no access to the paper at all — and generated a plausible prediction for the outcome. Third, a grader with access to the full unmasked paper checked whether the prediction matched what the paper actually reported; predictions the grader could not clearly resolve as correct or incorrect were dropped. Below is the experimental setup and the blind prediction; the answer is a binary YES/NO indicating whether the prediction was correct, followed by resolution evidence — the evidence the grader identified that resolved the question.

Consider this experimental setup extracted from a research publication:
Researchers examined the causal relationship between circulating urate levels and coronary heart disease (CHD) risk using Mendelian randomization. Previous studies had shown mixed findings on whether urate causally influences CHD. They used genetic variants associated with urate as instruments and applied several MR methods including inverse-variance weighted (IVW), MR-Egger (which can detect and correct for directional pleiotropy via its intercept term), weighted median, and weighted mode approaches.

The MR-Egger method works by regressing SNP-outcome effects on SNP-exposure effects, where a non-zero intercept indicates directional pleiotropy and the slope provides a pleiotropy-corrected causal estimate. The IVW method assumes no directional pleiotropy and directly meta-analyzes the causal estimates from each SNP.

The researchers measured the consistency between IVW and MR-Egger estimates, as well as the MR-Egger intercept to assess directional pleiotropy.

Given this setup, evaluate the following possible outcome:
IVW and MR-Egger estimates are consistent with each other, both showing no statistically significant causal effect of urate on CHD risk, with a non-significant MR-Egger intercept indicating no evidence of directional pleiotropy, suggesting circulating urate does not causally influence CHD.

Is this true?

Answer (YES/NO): NO